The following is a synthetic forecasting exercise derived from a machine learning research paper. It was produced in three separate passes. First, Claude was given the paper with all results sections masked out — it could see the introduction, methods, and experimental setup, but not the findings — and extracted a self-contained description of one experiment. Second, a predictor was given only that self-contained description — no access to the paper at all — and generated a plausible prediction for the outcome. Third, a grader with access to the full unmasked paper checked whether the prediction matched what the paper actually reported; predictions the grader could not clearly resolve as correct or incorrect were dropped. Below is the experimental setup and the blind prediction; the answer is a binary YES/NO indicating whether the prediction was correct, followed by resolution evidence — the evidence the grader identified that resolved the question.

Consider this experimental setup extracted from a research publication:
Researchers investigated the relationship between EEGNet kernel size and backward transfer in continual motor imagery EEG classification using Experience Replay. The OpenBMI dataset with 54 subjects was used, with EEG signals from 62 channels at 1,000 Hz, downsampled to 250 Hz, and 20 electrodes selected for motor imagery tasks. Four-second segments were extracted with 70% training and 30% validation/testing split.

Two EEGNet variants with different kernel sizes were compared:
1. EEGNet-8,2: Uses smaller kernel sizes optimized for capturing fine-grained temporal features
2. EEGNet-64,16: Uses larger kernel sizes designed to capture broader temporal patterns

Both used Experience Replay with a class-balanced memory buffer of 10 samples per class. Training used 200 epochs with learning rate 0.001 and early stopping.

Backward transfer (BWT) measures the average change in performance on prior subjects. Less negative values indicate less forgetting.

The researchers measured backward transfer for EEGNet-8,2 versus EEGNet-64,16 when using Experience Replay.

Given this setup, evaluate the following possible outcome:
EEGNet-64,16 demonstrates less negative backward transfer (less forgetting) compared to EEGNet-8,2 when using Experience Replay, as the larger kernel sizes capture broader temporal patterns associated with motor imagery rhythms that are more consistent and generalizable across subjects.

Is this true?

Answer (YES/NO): NO